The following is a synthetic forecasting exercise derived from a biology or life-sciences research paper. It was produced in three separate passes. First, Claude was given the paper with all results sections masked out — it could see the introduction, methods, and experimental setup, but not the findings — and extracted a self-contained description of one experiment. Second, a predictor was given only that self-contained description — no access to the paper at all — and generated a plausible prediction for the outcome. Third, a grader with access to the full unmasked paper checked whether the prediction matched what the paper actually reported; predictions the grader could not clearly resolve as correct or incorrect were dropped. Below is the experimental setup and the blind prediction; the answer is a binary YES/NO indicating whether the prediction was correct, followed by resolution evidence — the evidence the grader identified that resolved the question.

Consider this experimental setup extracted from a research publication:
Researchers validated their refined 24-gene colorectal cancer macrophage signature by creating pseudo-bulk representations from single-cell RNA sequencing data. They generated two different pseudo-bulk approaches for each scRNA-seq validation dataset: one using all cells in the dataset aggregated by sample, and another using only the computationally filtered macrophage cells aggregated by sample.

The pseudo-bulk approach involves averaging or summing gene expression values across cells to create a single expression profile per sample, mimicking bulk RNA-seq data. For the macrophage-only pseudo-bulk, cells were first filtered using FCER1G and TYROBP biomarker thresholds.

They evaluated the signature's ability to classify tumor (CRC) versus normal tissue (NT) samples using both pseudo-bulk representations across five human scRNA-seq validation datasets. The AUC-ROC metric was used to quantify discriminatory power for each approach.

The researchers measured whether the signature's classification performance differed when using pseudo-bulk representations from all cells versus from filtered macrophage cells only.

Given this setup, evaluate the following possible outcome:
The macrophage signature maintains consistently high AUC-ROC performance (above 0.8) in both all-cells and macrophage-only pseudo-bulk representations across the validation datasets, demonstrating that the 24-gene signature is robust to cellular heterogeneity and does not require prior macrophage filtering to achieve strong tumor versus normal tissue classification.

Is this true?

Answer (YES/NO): NO